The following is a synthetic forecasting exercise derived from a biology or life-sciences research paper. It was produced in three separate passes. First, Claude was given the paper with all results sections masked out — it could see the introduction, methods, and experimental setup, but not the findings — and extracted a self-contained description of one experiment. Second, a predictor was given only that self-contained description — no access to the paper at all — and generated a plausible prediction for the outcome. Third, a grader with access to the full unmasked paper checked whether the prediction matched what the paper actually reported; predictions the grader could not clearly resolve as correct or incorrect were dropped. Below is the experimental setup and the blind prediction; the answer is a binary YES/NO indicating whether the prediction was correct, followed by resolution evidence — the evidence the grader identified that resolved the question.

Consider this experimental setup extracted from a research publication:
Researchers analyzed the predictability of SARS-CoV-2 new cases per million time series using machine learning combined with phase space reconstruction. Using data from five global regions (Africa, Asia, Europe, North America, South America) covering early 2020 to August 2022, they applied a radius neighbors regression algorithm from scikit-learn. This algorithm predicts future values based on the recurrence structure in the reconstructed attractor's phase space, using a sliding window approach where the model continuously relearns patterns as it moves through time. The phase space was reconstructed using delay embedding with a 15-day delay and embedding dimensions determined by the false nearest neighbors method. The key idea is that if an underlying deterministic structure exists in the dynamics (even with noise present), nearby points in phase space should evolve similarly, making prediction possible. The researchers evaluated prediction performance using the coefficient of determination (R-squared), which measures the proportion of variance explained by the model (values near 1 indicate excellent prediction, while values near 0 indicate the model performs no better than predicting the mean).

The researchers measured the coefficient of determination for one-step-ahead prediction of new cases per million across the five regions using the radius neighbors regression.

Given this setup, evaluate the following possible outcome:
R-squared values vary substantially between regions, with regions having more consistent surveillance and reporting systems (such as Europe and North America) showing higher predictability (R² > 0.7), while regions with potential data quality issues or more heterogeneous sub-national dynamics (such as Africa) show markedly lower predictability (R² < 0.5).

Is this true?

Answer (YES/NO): NO